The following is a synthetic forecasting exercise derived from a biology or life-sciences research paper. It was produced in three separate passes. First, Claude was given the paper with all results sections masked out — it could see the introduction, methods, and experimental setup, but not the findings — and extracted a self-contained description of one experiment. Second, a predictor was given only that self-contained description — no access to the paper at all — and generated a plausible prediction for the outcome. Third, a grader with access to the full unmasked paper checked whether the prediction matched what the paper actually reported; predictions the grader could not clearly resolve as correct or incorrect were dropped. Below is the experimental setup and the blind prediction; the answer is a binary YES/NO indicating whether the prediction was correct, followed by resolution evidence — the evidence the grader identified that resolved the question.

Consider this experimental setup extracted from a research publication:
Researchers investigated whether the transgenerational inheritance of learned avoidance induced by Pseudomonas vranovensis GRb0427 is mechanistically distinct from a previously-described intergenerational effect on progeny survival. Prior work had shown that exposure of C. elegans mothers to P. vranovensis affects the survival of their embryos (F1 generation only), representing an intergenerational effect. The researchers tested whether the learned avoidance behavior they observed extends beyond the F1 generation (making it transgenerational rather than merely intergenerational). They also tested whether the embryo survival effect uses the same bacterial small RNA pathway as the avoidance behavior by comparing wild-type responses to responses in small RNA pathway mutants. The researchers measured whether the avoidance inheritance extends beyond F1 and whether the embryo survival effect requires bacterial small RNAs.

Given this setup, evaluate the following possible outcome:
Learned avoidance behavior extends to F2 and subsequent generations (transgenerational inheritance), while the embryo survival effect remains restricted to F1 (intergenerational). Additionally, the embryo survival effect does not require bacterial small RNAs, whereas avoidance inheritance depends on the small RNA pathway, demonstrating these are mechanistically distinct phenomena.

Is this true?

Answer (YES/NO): YES